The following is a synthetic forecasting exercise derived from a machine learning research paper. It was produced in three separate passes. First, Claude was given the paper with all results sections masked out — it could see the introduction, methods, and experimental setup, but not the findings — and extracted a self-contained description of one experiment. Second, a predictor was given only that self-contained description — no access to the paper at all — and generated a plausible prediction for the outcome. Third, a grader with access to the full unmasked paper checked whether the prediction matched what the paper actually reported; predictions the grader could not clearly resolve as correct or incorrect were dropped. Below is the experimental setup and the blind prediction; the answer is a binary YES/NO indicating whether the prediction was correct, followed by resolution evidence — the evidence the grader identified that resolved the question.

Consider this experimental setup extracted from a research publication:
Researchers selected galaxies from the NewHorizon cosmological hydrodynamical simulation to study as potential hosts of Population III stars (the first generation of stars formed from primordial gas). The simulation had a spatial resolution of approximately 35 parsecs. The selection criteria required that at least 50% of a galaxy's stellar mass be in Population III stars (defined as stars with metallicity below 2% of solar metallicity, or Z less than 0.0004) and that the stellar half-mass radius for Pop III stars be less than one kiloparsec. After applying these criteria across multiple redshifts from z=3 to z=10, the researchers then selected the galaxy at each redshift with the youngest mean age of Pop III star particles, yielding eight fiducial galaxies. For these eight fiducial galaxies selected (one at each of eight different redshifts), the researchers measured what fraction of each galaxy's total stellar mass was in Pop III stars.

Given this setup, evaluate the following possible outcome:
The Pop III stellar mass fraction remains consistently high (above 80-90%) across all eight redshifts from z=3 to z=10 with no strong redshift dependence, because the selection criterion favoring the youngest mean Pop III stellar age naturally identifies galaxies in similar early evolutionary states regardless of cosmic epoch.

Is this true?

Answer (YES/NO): YES